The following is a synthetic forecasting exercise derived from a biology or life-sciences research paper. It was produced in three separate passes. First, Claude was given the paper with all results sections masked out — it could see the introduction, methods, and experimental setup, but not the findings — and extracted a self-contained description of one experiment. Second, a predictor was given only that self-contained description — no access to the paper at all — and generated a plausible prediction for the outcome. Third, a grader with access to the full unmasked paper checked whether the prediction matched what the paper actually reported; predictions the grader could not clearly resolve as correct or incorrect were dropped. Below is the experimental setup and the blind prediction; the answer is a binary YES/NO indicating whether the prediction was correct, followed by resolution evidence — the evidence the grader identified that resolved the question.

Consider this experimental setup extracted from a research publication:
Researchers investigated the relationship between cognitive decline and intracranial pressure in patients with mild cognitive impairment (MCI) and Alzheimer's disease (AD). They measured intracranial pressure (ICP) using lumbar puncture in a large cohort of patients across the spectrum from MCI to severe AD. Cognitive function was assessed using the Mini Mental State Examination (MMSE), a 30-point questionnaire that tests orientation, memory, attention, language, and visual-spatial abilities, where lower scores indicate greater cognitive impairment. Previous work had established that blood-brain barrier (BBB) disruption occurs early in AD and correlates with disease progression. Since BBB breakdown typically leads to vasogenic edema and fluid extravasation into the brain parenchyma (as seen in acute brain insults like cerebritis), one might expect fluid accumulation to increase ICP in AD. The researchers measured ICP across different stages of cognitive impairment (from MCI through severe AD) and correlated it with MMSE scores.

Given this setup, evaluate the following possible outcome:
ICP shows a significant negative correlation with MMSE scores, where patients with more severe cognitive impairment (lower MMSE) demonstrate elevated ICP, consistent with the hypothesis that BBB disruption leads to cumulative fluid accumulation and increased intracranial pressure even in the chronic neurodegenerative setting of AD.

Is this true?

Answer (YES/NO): NO